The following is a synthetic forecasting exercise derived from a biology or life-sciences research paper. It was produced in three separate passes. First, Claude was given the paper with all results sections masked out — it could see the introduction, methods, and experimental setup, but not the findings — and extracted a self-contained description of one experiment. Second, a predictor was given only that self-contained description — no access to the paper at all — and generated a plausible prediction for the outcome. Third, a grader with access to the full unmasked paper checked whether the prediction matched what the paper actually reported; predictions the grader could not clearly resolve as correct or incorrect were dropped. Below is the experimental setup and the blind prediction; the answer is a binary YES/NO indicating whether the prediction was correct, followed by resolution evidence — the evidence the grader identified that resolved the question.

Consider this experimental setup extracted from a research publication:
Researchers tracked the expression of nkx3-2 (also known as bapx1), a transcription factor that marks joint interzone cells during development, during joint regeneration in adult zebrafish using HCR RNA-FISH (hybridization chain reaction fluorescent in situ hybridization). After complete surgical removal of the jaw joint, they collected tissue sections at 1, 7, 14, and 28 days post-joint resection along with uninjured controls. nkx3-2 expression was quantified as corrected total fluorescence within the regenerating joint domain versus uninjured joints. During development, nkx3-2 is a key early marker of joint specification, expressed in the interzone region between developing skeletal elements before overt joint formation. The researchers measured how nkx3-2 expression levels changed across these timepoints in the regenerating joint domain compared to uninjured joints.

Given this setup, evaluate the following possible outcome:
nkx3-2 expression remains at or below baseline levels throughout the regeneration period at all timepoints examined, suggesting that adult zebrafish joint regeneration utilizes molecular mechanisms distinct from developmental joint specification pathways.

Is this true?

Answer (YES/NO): NO